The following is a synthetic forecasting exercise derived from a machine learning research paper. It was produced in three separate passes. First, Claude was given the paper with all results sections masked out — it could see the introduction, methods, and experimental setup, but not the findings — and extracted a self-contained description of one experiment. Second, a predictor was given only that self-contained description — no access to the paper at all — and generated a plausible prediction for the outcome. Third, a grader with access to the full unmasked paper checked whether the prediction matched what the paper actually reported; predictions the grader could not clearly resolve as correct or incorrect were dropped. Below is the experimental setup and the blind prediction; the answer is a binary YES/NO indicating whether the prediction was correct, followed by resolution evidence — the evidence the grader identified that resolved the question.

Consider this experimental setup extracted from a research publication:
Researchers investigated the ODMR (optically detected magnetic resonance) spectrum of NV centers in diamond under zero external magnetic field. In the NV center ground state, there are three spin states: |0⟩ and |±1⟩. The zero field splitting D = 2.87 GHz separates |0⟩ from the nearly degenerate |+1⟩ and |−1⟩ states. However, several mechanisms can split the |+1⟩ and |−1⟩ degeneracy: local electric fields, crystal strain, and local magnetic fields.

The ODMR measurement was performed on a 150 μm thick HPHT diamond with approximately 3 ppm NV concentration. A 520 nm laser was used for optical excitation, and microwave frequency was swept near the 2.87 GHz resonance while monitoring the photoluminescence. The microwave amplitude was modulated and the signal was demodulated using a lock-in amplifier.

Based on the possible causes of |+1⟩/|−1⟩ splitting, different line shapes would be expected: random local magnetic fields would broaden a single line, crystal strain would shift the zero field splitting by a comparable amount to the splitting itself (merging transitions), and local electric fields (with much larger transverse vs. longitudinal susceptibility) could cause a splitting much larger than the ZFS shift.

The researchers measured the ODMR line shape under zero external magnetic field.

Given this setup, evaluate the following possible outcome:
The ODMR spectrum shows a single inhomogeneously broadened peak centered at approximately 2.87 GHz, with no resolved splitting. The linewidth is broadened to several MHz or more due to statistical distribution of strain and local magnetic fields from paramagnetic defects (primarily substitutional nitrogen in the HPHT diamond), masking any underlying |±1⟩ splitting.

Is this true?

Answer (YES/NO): NO